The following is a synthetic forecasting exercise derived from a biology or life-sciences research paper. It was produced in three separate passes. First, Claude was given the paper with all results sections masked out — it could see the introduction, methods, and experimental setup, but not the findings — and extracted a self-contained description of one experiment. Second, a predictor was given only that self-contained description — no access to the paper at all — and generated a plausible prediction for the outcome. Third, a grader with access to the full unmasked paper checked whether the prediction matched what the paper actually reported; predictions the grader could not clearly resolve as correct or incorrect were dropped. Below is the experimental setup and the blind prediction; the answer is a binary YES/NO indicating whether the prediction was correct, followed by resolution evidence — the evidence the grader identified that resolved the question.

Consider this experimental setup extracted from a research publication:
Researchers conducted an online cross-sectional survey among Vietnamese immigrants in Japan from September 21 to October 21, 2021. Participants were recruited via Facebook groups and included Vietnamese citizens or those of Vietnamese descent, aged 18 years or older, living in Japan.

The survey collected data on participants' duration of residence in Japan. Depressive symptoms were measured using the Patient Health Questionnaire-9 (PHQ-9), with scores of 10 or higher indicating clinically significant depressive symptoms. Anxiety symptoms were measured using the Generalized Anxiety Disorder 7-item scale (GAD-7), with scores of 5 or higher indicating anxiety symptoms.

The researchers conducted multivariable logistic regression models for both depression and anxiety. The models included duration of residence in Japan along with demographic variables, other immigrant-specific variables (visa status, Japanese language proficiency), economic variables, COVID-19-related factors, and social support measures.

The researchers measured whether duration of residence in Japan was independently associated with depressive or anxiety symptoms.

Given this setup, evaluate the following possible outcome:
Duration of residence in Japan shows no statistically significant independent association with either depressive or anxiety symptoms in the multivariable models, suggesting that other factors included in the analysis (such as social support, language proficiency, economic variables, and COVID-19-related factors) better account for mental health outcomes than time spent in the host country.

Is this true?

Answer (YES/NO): YES